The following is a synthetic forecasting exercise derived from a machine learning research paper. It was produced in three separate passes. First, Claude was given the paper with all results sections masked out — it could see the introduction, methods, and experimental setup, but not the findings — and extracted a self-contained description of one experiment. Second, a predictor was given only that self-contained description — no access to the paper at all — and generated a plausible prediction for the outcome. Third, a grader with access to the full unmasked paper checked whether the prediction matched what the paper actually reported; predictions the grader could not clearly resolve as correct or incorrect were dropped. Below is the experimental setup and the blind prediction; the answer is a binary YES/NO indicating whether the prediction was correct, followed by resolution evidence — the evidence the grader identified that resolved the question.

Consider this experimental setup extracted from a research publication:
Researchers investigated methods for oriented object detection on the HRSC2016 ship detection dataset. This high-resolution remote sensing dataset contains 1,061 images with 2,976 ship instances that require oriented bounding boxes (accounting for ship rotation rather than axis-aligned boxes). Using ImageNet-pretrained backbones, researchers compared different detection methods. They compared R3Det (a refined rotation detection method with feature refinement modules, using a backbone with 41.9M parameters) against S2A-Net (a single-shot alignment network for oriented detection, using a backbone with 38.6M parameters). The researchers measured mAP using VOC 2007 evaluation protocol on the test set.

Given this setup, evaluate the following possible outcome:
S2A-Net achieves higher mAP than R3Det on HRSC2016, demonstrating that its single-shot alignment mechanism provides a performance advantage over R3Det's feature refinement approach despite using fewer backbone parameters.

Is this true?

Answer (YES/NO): YES